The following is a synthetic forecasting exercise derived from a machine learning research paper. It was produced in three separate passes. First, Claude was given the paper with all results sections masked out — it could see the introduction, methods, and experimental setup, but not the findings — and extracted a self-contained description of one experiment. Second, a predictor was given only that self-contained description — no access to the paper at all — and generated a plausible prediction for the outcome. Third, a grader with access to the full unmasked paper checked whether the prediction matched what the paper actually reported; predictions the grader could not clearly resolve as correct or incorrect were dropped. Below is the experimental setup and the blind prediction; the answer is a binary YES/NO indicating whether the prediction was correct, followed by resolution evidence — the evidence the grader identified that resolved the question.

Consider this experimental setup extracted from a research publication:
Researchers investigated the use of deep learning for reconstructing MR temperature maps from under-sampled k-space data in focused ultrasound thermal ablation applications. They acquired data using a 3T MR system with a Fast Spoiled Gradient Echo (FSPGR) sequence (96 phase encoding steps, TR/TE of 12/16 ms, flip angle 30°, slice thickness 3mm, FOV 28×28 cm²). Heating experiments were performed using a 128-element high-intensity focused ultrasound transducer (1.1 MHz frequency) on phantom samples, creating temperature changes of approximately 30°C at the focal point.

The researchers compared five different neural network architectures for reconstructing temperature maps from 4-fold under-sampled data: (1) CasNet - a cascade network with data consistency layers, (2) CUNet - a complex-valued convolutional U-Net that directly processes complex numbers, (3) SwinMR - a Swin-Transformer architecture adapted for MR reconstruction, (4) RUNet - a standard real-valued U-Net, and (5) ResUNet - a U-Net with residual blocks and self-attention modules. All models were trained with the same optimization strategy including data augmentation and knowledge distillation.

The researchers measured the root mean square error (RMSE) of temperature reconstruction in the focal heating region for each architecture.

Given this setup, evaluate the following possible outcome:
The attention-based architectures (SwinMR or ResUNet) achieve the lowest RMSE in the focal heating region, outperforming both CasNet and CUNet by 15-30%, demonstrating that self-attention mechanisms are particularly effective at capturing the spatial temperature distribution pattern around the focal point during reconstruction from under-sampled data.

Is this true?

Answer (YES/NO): NO